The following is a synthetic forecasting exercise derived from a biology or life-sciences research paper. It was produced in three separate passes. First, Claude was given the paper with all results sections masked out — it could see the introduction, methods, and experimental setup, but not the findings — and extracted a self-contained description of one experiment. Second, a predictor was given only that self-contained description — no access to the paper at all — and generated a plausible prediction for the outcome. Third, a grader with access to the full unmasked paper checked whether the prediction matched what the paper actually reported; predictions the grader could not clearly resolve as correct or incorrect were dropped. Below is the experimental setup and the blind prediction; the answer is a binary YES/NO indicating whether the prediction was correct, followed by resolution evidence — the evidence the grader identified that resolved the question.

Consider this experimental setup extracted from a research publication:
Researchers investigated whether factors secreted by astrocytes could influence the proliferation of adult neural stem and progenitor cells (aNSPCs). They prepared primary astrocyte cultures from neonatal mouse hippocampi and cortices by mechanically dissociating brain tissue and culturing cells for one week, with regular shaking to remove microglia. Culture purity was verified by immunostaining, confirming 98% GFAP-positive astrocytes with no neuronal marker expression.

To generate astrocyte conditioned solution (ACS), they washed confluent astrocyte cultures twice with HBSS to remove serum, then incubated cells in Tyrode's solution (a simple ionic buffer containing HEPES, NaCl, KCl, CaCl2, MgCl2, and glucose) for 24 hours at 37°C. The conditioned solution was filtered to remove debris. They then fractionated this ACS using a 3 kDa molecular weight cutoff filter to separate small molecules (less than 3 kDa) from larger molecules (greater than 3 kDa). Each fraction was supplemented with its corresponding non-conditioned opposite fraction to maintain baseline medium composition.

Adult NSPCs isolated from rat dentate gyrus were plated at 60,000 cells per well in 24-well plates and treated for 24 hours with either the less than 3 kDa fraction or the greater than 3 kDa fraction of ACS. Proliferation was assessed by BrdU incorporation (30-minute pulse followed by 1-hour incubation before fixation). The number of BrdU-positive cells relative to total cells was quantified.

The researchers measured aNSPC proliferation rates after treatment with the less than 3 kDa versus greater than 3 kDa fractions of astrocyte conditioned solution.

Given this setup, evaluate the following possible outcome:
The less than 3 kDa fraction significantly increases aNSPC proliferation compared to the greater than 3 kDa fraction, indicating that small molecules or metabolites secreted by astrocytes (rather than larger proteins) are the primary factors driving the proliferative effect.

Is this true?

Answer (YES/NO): YES